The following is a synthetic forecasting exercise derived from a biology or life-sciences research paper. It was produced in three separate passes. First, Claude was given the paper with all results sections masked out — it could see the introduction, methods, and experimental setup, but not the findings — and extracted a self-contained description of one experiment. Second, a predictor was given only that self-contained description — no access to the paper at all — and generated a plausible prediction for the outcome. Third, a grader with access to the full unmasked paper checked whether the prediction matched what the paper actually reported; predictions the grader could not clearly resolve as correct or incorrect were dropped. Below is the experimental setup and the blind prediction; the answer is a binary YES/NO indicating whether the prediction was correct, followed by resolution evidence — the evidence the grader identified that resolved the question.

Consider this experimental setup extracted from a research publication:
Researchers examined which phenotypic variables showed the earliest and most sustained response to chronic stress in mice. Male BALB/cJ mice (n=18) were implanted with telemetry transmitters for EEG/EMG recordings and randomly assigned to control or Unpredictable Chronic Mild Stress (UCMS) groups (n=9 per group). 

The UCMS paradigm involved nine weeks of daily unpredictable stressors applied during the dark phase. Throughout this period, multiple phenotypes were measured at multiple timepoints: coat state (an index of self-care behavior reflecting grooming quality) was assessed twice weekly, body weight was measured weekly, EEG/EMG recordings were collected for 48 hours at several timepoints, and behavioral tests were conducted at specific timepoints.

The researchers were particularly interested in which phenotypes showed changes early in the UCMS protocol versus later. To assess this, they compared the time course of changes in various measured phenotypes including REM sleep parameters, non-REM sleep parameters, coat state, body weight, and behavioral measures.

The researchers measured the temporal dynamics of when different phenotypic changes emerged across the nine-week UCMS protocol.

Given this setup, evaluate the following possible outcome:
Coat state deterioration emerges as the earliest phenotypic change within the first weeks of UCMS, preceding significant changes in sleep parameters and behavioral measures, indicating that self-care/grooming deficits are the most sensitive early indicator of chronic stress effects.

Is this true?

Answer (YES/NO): NO